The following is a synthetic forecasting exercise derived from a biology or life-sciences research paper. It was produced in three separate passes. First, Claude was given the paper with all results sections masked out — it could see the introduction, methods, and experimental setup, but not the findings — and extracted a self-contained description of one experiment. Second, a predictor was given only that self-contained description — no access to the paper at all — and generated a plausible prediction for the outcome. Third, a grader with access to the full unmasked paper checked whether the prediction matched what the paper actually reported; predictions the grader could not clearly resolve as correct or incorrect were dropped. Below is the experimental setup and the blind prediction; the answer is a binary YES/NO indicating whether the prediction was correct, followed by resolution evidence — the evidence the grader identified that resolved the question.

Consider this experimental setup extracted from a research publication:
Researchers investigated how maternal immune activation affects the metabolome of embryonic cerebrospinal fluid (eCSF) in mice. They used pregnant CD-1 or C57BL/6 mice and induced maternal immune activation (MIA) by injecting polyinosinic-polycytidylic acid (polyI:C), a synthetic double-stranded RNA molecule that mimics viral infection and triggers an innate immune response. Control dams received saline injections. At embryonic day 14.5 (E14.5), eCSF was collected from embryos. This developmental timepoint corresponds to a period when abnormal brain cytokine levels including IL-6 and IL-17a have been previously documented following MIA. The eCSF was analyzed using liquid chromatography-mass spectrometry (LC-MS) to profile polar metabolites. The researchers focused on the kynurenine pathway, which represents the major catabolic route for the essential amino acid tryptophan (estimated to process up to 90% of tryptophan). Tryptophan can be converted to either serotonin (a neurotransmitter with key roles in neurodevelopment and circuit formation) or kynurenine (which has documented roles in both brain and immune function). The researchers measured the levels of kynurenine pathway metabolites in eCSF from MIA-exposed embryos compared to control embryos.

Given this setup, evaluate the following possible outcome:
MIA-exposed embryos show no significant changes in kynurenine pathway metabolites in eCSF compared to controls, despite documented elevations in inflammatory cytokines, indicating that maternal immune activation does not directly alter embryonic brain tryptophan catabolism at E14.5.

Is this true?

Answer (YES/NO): NO